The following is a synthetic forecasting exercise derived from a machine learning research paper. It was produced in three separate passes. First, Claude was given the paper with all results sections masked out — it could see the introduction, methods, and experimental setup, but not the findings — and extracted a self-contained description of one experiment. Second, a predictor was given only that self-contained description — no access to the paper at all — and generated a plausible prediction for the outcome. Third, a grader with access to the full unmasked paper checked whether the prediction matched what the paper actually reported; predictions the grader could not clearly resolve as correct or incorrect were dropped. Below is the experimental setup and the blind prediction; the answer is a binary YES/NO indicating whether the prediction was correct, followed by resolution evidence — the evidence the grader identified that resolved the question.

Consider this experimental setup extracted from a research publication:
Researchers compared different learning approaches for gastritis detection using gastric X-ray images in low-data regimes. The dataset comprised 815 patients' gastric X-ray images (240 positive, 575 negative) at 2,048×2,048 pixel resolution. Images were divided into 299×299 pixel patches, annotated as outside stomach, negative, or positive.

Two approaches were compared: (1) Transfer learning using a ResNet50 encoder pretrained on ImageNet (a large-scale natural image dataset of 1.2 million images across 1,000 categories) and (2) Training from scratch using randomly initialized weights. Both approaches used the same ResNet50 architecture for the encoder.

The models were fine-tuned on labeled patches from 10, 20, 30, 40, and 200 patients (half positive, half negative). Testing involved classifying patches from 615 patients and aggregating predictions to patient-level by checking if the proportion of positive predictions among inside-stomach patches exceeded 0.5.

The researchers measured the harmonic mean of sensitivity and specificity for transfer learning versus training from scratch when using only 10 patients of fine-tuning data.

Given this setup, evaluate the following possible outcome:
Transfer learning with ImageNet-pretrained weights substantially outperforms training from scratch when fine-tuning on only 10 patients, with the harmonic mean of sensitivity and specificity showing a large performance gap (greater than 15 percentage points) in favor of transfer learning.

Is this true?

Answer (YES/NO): NO